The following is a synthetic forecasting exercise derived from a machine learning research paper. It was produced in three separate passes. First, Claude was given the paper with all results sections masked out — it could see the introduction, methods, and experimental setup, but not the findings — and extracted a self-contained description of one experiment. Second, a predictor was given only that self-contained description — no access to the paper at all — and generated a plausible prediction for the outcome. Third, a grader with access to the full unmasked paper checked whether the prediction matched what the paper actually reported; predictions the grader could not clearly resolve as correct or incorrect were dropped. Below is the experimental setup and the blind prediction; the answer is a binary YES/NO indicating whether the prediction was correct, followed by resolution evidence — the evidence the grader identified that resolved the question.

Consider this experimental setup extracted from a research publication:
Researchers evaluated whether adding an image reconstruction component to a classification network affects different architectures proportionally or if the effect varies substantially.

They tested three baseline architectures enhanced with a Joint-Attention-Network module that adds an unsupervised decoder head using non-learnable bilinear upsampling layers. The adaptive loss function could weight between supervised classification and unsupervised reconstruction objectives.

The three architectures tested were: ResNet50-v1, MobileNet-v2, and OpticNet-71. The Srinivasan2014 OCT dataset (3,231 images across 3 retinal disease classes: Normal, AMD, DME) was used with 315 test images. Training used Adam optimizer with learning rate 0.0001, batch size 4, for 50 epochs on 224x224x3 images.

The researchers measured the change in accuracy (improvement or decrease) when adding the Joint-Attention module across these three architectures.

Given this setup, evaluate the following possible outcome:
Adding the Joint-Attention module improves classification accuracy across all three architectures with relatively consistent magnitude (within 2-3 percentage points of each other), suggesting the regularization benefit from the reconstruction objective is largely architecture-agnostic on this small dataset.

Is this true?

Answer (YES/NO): NO